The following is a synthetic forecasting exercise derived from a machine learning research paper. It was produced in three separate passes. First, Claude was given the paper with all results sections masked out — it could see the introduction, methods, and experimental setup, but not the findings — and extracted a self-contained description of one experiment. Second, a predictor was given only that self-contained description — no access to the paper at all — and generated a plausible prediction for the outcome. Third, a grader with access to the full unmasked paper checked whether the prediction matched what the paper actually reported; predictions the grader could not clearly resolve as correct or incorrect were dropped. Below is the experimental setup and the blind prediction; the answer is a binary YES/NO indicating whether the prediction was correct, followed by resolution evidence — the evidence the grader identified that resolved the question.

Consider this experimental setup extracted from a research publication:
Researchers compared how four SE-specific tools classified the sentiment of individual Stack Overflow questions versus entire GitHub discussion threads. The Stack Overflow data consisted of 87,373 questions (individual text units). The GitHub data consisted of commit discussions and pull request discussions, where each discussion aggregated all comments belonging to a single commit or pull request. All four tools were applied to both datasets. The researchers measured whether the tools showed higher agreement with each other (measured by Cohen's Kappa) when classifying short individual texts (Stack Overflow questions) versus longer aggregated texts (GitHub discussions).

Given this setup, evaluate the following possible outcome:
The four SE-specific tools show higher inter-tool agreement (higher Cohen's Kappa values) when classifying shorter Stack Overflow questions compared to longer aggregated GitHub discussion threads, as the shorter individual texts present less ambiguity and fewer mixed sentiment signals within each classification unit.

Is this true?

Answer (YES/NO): YES